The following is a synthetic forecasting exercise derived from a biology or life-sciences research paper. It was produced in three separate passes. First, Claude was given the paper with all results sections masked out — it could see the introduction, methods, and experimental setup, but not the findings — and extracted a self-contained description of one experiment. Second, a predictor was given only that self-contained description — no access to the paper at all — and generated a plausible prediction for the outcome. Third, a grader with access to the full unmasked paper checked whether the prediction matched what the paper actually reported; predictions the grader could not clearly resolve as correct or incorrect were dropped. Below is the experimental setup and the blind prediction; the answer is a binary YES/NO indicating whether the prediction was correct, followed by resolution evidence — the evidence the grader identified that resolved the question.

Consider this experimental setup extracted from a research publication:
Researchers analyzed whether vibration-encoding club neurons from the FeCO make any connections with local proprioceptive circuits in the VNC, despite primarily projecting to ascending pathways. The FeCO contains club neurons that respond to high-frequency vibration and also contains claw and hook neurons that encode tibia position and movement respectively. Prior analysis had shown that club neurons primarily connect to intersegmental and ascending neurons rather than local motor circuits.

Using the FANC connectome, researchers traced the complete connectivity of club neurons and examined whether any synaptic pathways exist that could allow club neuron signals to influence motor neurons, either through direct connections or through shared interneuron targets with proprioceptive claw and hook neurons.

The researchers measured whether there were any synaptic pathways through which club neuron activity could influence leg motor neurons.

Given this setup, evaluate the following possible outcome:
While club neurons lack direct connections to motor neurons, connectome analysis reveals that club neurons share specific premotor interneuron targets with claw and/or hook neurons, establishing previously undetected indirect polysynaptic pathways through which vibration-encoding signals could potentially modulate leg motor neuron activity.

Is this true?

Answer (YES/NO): NO